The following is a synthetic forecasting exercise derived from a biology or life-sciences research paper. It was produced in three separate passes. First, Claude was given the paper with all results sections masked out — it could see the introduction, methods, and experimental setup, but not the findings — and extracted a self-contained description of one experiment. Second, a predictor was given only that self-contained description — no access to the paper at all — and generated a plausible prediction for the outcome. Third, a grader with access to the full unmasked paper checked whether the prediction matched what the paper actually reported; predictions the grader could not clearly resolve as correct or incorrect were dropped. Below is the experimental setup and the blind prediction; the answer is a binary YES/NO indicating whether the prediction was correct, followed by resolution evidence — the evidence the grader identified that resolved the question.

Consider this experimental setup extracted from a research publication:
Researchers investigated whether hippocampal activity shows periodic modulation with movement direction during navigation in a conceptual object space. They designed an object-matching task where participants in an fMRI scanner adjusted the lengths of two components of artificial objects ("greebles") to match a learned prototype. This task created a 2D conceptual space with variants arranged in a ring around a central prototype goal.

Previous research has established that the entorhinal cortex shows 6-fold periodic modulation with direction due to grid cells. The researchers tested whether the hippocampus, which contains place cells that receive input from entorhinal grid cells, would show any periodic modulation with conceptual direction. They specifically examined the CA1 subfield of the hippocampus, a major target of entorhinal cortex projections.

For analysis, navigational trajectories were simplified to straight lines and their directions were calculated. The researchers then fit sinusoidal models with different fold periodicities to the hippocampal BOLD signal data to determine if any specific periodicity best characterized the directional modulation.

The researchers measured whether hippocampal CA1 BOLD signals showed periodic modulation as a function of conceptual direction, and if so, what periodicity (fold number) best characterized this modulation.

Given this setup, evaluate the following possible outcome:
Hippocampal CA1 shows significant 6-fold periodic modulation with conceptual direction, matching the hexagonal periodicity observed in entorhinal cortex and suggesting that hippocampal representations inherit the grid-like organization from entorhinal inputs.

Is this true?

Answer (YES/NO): NO